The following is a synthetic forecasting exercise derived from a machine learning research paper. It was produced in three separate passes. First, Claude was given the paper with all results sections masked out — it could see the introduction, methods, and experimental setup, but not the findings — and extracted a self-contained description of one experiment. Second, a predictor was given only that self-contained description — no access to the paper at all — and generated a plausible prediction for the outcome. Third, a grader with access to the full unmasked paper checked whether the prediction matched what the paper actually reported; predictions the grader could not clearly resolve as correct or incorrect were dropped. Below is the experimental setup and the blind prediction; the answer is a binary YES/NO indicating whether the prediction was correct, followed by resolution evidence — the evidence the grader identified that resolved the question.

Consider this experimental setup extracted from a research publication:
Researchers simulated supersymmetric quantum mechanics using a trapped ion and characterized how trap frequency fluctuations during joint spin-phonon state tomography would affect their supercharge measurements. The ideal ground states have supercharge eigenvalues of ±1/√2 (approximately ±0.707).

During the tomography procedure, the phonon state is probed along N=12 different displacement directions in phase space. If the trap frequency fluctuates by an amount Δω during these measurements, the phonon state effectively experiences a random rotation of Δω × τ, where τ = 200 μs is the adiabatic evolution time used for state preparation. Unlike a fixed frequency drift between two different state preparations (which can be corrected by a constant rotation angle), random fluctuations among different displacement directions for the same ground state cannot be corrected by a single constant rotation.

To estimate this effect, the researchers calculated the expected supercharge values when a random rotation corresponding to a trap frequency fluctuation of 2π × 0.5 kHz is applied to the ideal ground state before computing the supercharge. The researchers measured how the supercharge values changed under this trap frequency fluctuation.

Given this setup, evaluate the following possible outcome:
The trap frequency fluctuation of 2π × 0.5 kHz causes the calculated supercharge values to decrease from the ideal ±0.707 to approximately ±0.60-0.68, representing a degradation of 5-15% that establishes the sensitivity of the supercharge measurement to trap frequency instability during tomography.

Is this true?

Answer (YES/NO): NO